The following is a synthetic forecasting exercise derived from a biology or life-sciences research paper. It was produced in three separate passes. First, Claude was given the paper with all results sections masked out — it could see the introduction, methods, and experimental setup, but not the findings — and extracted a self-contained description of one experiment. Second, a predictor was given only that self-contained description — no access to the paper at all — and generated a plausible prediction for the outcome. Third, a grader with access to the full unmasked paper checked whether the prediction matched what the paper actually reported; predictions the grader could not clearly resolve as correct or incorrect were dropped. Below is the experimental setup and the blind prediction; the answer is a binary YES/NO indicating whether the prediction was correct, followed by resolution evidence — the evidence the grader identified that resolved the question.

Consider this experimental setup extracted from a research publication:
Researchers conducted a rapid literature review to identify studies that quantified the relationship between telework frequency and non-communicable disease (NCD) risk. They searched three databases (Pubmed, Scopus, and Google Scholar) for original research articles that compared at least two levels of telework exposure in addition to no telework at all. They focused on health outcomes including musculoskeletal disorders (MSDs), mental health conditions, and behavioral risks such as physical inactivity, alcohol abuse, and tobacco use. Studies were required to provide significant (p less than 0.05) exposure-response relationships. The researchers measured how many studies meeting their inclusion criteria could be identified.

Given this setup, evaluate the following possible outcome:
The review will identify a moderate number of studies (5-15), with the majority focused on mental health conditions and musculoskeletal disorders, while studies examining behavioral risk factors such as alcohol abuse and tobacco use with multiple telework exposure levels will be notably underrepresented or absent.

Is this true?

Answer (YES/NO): NO